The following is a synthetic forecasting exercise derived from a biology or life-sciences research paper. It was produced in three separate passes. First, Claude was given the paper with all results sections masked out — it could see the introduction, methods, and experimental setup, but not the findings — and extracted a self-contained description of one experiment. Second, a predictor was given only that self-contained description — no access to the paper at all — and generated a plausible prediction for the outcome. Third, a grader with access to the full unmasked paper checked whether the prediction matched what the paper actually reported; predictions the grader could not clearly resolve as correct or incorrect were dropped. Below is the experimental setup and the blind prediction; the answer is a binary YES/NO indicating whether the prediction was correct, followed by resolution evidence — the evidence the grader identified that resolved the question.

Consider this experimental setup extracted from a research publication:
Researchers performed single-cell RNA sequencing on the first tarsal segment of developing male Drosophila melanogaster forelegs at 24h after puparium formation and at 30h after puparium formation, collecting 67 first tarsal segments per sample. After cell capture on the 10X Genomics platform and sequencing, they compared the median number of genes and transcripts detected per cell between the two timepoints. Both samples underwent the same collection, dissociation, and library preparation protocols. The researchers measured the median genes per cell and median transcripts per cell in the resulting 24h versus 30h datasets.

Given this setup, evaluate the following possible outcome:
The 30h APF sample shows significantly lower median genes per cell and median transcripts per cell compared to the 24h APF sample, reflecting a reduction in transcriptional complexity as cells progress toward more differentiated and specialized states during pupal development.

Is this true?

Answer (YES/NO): NO